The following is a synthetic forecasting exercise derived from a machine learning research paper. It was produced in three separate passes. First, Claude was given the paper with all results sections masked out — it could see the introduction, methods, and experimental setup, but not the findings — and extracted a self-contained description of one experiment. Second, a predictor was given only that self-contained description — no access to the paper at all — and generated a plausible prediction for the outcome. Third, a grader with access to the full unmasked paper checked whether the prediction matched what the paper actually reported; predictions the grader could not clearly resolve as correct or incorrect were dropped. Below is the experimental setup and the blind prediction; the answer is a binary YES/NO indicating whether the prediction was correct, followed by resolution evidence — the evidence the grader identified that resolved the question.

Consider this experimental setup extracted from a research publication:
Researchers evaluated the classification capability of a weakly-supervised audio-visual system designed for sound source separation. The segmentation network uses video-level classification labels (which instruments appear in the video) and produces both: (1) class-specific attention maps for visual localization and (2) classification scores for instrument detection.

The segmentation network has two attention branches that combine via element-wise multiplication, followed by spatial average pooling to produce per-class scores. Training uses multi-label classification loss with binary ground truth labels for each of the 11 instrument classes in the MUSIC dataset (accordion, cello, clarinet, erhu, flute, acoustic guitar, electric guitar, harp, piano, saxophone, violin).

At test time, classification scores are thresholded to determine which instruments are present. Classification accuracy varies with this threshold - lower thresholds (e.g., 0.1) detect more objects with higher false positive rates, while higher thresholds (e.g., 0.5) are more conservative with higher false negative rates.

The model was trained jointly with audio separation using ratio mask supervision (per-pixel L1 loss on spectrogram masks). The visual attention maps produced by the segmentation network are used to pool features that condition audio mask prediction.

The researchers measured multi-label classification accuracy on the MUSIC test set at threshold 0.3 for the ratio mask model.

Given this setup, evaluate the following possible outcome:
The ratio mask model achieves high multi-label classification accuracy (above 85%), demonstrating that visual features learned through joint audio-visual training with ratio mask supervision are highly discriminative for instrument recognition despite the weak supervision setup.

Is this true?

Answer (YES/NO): YES